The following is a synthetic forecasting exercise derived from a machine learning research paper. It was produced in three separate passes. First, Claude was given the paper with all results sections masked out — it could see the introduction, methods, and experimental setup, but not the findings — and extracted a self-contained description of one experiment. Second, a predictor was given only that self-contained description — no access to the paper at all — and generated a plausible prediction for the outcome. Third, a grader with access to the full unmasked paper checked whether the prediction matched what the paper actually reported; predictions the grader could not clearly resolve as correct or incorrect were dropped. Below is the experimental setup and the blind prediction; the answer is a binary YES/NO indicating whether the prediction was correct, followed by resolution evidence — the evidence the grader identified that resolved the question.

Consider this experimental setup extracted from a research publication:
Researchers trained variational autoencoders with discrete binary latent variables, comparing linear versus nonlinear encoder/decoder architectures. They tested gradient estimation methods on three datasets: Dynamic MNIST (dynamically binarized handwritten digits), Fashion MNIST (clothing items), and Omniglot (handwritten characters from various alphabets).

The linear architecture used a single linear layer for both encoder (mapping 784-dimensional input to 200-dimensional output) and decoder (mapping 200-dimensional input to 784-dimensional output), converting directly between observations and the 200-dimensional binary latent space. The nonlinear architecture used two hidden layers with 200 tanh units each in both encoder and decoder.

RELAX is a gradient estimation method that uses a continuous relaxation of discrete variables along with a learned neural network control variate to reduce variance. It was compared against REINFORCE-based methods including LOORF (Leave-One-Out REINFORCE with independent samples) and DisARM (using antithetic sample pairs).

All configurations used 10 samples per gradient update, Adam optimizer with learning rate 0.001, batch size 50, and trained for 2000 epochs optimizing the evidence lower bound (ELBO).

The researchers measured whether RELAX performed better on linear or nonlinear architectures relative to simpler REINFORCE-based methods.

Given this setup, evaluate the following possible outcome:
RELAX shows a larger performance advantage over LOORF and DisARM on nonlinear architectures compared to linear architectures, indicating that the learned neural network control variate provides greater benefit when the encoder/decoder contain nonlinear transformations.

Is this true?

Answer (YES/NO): NO